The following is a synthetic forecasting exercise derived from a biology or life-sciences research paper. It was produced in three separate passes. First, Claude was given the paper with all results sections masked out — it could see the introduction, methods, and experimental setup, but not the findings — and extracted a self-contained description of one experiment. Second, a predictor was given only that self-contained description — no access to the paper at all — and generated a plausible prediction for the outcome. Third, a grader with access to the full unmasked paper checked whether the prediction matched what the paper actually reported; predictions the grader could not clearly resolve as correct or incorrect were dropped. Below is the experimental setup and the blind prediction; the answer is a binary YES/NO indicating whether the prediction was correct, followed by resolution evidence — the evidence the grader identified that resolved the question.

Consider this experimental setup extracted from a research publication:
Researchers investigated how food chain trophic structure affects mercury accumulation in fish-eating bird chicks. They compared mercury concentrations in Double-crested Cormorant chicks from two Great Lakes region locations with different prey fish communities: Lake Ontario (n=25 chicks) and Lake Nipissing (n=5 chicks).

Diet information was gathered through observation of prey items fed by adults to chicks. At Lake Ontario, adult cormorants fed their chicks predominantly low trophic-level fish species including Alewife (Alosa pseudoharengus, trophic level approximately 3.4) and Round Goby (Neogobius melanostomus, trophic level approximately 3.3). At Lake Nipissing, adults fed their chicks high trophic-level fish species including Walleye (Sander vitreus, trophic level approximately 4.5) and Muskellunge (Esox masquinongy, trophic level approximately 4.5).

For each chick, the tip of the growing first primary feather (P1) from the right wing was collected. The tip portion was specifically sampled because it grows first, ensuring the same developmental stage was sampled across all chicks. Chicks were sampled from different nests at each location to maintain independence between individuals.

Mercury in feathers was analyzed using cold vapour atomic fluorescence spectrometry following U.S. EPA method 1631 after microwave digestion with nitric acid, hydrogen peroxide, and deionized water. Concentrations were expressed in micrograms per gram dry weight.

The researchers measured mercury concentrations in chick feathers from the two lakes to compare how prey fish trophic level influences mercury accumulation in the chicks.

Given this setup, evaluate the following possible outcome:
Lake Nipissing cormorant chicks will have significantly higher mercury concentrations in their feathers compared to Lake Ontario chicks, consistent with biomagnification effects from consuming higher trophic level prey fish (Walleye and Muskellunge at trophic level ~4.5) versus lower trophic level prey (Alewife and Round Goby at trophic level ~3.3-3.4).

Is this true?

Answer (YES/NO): YES